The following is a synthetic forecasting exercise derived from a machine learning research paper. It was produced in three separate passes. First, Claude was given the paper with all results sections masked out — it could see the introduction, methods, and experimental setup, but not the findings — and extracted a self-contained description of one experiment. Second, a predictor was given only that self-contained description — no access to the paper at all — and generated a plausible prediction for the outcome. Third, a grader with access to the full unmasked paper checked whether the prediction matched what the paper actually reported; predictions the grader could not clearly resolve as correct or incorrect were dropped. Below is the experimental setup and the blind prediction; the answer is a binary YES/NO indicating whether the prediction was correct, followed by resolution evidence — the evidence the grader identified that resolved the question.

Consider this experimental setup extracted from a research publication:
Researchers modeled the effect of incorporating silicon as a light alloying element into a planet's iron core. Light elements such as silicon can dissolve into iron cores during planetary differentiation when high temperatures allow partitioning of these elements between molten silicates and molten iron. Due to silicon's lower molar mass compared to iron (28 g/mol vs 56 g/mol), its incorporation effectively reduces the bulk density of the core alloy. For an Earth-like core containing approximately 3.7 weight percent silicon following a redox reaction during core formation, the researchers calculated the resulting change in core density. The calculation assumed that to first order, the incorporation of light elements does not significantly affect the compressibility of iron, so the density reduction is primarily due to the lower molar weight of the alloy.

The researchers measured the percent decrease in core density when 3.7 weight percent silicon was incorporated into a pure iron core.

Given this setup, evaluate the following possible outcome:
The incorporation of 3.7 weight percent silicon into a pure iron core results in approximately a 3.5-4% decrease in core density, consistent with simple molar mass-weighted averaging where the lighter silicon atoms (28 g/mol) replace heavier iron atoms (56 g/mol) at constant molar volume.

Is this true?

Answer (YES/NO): NO